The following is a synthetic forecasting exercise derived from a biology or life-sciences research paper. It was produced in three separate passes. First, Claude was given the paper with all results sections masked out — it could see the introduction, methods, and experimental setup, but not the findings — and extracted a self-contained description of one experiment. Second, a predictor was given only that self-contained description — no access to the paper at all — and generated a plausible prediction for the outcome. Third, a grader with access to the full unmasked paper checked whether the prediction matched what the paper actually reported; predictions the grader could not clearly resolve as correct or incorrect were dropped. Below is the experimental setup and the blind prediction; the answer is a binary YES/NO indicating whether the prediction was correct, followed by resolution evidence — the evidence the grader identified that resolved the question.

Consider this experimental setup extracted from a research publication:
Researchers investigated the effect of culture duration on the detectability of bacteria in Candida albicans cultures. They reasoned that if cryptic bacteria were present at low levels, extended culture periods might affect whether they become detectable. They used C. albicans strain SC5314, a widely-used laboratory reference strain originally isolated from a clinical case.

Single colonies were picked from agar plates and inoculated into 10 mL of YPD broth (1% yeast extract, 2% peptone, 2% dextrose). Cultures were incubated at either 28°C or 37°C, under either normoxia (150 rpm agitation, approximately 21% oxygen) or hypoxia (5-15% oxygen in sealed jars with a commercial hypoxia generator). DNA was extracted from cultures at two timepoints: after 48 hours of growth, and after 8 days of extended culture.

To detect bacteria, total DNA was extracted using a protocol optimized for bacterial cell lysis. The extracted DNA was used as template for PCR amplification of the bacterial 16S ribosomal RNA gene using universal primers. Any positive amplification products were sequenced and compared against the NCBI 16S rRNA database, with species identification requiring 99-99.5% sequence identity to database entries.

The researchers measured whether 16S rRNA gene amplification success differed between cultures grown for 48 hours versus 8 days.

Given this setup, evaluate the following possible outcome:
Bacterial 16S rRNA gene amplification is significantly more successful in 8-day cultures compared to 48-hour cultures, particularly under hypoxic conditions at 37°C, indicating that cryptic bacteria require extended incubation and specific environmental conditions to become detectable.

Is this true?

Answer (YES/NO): NO